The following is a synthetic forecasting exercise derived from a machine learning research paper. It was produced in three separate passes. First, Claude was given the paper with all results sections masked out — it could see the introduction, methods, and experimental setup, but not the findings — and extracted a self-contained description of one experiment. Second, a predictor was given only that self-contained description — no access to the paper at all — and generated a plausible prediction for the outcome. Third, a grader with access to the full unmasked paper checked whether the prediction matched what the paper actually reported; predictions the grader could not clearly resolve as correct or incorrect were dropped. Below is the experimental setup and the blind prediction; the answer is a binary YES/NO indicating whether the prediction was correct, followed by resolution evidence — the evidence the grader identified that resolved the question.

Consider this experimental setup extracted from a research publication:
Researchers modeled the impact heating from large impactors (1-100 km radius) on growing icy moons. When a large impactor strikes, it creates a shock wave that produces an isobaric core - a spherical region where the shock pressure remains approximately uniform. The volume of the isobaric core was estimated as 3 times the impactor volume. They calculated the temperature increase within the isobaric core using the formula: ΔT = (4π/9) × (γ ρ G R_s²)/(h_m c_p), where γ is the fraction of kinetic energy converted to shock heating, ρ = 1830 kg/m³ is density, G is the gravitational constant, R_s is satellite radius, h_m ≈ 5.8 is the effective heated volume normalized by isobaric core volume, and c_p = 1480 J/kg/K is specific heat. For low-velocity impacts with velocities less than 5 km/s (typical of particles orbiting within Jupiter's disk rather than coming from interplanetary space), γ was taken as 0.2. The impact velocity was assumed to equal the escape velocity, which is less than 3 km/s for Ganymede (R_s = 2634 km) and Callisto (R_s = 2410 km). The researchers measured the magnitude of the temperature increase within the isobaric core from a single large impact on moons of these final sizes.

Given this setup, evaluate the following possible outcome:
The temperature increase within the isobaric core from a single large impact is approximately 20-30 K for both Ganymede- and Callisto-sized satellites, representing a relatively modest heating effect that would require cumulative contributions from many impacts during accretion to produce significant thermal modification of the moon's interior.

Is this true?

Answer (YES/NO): YES